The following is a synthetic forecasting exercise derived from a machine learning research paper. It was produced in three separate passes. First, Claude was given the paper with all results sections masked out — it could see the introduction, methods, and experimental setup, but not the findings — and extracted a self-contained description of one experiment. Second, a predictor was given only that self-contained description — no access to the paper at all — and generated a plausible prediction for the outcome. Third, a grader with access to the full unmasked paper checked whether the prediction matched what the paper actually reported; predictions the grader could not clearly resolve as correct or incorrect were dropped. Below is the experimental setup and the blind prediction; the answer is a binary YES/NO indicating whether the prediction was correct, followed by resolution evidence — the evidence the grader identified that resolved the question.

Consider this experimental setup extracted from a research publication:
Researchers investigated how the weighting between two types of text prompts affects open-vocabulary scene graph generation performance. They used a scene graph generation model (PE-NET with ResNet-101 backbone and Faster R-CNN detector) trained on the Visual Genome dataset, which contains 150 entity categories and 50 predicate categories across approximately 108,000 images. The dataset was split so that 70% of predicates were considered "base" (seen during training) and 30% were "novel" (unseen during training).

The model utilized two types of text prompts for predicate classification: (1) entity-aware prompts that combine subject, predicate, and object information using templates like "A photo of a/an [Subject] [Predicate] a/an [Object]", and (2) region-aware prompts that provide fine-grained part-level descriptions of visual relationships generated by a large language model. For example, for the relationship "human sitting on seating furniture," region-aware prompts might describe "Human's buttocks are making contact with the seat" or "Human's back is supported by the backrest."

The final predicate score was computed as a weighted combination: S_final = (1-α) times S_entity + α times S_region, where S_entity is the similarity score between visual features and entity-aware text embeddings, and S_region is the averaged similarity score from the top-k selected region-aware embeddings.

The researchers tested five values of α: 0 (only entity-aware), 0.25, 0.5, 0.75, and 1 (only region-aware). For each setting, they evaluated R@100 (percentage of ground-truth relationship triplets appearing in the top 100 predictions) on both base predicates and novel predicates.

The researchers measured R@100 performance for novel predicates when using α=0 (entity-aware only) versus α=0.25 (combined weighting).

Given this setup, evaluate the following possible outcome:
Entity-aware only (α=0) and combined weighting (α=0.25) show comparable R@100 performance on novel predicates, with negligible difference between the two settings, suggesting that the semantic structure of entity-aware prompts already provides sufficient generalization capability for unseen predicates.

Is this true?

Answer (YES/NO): NO